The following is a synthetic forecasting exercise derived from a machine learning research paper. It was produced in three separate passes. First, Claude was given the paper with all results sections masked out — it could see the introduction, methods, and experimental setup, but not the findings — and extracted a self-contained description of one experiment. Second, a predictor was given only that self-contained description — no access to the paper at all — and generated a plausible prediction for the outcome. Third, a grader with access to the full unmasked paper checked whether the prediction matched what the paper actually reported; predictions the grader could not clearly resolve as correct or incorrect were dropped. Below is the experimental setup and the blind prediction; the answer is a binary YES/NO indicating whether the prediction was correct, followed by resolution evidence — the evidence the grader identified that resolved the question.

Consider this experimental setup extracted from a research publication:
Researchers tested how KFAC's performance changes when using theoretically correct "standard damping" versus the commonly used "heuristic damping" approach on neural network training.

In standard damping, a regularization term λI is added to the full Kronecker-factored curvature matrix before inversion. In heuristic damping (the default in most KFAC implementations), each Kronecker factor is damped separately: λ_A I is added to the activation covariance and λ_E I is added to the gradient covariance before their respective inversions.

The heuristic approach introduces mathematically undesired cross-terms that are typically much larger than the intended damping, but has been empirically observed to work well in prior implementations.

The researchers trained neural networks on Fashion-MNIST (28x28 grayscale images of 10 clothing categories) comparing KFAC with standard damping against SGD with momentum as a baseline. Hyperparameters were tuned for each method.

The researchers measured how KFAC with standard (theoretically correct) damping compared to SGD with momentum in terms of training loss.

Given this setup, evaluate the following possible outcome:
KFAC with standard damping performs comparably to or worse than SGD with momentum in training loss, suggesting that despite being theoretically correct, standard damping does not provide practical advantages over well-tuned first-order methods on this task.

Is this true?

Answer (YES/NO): YES